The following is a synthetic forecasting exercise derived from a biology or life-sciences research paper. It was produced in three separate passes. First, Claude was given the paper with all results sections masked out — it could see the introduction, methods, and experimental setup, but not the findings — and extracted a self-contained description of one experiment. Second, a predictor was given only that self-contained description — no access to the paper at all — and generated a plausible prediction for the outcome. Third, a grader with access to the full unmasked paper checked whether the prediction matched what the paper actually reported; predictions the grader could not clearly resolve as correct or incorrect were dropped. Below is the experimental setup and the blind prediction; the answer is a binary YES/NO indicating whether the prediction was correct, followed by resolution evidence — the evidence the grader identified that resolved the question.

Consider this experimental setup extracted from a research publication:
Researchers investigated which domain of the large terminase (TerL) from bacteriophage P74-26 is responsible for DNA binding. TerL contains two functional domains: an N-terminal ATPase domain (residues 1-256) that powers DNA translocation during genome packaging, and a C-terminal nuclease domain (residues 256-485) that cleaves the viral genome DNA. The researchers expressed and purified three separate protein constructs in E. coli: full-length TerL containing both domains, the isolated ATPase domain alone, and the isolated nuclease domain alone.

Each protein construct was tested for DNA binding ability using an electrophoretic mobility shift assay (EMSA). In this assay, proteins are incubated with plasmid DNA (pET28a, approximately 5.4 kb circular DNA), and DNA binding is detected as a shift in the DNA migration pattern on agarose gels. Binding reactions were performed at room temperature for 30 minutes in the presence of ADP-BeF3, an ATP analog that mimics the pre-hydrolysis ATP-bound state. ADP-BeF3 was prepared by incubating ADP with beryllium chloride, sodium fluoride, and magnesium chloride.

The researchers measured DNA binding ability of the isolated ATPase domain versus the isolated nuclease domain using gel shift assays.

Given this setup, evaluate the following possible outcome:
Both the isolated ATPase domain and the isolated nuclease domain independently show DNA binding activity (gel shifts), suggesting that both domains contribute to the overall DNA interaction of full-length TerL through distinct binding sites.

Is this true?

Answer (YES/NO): NO